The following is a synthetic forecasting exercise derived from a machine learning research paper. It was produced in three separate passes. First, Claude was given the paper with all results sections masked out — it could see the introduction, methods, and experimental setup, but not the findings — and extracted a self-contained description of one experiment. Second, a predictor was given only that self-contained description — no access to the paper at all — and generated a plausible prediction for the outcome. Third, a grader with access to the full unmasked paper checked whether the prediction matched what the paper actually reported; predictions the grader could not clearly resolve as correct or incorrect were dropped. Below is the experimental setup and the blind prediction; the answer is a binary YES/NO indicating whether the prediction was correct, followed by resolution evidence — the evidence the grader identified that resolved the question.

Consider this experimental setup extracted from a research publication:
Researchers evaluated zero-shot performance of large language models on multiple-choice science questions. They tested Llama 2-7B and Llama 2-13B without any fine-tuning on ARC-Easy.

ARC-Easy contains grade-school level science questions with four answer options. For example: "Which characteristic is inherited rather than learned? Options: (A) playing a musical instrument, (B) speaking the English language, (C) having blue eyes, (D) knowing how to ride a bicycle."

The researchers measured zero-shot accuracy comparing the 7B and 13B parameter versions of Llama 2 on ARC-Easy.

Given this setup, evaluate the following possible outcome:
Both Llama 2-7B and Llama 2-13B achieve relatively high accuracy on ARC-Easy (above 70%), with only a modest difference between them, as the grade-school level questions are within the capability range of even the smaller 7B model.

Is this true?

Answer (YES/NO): NO